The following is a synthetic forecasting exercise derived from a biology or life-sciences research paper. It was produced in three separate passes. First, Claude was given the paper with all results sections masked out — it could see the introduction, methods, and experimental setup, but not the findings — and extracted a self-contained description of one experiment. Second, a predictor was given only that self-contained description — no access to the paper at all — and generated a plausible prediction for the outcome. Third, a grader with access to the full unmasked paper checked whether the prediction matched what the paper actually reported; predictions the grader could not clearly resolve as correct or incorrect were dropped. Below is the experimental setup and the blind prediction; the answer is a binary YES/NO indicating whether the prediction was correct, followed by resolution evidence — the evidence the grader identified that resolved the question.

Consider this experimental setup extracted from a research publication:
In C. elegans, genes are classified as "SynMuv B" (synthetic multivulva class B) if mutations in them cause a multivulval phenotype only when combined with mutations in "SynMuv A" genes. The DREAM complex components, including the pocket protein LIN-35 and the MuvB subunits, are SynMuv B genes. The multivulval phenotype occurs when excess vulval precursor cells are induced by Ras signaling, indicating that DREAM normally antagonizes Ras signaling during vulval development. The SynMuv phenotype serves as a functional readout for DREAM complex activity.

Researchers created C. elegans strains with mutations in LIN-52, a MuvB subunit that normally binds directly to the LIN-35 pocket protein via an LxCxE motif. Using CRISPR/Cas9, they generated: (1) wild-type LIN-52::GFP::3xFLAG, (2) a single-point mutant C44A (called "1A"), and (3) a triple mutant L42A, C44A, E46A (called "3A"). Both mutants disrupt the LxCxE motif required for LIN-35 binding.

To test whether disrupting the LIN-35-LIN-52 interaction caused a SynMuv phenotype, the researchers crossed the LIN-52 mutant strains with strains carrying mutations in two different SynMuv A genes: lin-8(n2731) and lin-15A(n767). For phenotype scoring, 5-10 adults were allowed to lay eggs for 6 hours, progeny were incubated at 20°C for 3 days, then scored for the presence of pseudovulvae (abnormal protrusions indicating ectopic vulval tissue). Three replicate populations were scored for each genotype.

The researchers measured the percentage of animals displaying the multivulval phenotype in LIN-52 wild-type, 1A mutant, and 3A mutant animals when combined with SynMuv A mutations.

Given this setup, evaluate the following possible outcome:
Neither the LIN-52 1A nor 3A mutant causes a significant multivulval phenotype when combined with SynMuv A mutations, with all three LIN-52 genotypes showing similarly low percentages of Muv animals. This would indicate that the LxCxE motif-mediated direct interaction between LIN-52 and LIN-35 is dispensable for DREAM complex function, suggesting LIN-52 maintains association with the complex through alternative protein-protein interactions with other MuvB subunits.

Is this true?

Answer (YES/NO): NO